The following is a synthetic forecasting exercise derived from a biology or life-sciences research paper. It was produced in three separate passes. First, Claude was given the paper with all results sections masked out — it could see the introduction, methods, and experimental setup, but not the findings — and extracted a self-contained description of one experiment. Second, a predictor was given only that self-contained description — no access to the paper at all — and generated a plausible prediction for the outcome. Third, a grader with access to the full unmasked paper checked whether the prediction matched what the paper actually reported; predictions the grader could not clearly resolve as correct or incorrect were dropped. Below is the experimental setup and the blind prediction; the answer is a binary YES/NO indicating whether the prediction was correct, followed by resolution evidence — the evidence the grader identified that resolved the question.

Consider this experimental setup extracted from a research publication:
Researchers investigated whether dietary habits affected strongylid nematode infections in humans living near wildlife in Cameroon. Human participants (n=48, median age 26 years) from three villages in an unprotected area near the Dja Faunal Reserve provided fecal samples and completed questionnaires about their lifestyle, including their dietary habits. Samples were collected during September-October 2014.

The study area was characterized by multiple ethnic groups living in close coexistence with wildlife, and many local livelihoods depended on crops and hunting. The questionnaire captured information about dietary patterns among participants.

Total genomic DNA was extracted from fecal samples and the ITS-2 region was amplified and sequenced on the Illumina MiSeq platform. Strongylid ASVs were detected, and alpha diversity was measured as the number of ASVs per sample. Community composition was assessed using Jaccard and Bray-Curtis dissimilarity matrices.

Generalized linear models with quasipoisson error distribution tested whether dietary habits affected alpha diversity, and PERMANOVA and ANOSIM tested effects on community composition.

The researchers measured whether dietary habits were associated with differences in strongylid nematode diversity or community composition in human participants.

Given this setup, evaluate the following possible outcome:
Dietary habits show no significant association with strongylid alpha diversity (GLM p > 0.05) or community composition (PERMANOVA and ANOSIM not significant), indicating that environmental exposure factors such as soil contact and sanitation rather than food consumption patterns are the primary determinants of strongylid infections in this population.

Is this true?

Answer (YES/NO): NO